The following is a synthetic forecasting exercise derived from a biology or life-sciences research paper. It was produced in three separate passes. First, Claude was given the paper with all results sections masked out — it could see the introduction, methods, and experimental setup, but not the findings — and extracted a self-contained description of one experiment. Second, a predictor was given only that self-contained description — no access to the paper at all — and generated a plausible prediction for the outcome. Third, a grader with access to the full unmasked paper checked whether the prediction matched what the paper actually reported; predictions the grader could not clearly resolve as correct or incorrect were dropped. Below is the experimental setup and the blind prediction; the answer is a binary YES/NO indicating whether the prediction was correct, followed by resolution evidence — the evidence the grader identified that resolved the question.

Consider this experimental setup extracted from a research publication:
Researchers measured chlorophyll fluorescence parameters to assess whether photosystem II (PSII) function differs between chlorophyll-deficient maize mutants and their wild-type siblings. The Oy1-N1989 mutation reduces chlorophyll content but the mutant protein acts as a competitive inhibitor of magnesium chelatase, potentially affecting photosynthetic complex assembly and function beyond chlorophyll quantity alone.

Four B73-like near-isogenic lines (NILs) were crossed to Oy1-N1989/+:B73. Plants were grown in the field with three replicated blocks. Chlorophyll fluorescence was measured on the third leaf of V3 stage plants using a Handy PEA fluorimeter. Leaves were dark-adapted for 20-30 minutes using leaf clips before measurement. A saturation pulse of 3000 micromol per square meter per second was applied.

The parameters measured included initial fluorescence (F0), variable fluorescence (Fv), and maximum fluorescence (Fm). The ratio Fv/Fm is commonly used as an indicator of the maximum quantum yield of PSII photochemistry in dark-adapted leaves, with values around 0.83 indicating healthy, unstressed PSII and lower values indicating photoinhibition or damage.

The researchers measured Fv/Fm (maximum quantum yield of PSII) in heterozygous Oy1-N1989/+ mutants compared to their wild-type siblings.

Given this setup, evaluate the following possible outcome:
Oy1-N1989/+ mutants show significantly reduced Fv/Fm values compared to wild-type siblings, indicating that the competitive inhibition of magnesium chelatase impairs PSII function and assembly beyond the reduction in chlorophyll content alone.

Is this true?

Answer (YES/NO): YES